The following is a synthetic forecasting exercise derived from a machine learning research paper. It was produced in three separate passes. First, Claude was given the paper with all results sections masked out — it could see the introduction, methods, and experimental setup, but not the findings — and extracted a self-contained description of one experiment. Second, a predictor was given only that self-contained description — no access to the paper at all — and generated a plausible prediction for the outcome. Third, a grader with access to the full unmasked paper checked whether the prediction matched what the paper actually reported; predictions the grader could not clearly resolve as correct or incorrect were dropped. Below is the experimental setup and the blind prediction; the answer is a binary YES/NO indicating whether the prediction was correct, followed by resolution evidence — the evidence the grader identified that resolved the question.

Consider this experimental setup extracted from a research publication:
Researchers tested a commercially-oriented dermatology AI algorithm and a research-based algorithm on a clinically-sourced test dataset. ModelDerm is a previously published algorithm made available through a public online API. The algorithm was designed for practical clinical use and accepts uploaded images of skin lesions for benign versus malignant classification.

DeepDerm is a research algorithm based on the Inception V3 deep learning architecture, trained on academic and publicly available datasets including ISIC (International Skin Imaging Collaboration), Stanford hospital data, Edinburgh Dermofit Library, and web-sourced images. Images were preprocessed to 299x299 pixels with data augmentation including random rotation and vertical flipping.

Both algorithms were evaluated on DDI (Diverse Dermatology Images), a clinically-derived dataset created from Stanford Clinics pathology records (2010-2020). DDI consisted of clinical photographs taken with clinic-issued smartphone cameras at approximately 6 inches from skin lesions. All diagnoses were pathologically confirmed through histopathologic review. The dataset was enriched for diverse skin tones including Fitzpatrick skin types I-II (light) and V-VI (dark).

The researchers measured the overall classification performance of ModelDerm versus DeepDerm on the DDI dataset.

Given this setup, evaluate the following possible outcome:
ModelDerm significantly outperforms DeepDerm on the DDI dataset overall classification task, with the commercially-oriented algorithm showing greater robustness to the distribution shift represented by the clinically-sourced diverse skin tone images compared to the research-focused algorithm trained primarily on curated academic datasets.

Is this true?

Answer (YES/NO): NO